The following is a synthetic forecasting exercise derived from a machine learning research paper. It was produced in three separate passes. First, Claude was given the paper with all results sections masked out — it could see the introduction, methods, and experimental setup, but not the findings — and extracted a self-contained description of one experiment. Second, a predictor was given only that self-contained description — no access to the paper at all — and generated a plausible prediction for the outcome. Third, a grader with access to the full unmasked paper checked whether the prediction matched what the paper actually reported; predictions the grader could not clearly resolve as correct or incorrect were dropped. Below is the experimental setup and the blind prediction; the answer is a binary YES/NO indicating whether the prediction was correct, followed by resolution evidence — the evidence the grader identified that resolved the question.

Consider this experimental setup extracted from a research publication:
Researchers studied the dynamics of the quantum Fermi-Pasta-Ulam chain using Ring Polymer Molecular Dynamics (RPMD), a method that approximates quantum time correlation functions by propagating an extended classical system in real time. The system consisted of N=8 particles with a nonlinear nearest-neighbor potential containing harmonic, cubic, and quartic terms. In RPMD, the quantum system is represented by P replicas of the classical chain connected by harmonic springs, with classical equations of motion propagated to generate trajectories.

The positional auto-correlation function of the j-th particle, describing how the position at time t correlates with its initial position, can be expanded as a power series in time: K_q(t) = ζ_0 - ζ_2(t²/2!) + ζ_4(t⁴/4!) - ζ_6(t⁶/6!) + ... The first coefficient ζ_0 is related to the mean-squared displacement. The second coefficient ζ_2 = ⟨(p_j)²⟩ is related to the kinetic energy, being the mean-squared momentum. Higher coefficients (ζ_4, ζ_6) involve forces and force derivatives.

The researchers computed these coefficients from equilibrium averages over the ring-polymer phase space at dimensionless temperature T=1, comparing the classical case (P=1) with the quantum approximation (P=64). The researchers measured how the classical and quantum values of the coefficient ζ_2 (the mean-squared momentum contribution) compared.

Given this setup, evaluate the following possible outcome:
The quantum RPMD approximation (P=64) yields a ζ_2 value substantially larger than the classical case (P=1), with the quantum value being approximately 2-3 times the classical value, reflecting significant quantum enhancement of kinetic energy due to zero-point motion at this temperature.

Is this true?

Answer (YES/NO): NO